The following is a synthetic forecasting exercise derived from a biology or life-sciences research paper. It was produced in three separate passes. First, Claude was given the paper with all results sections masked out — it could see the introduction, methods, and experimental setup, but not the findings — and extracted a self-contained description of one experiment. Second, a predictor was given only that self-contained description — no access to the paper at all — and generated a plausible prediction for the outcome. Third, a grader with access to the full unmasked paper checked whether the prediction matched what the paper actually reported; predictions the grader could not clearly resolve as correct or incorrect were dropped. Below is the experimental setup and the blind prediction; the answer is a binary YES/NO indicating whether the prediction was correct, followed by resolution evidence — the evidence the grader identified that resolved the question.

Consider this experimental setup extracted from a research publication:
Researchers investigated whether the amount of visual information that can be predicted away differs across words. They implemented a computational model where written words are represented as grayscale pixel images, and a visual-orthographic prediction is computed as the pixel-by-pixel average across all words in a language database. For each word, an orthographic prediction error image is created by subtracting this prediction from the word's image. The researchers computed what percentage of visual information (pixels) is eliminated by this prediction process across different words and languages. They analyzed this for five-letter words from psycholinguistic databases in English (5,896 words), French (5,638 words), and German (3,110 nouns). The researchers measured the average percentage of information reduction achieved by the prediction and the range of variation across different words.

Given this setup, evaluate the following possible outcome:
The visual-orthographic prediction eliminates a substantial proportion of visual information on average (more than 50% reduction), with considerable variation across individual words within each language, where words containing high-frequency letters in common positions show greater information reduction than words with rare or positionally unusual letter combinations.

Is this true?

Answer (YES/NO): NO